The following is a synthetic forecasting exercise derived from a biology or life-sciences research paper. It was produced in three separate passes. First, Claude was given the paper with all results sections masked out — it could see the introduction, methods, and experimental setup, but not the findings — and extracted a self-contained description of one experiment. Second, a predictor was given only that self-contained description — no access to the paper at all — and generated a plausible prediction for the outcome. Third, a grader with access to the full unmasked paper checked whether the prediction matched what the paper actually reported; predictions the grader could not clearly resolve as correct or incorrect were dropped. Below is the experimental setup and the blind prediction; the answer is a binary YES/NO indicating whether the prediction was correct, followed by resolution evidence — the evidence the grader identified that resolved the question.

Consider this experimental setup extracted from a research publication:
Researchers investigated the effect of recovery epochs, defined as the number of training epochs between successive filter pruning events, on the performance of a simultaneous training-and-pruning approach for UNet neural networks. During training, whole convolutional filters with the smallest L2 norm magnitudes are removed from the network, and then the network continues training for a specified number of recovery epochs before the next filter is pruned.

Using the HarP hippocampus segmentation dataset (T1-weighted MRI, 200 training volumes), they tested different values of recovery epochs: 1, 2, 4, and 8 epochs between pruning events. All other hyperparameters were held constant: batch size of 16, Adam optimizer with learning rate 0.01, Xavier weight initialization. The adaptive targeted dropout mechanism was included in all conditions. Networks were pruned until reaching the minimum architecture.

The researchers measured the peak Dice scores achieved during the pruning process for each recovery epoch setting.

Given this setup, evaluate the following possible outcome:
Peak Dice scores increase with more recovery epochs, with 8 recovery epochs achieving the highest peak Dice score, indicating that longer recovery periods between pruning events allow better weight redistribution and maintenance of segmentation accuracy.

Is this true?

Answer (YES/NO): NO